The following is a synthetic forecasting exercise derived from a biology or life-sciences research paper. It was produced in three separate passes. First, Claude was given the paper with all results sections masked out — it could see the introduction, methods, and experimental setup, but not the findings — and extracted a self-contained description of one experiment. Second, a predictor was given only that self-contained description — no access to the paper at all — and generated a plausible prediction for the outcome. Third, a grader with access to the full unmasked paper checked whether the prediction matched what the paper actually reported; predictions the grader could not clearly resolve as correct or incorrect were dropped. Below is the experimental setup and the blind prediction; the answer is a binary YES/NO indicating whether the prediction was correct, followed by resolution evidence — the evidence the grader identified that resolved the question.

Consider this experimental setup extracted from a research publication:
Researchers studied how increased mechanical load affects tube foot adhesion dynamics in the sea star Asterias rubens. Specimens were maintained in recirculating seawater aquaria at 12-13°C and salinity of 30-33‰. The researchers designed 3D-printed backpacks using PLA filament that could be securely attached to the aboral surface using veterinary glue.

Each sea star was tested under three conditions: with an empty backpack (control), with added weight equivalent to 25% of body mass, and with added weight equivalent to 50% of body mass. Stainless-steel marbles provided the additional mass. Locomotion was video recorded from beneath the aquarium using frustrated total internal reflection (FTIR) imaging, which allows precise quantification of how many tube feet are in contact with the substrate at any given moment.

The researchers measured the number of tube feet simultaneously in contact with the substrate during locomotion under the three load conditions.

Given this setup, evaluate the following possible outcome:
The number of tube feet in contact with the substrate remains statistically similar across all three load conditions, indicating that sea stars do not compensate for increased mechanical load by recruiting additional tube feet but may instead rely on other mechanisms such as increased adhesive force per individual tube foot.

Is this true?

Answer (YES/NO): YES